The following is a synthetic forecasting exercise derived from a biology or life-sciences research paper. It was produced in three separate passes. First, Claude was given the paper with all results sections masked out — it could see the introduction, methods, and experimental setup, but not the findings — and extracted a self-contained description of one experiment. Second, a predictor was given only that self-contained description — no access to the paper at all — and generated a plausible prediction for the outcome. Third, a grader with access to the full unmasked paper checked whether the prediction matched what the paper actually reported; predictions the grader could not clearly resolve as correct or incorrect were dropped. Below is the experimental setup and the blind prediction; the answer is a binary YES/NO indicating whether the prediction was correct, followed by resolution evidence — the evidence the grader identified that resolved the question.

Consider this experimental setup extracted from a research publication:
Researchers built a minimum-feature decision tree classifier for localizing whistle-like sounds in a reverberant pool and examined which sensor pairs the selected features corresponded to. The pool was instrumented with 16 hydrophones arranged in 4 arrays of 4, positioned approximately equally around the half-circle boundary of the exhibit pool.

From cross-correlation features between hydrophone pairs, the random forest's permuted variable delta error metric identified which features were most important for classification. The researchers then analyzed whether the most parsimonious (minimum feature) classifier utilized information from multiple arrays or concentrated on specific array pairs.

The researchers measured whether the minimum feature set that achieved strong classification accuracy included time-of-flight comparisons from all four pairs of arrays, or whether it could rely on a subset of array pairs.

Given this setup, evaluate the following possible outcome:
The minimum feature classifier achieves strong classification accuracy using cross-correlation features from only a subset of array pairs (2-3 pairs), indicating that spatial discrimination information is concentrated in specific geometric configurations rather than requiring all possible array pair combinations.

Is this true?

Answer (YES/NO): NO